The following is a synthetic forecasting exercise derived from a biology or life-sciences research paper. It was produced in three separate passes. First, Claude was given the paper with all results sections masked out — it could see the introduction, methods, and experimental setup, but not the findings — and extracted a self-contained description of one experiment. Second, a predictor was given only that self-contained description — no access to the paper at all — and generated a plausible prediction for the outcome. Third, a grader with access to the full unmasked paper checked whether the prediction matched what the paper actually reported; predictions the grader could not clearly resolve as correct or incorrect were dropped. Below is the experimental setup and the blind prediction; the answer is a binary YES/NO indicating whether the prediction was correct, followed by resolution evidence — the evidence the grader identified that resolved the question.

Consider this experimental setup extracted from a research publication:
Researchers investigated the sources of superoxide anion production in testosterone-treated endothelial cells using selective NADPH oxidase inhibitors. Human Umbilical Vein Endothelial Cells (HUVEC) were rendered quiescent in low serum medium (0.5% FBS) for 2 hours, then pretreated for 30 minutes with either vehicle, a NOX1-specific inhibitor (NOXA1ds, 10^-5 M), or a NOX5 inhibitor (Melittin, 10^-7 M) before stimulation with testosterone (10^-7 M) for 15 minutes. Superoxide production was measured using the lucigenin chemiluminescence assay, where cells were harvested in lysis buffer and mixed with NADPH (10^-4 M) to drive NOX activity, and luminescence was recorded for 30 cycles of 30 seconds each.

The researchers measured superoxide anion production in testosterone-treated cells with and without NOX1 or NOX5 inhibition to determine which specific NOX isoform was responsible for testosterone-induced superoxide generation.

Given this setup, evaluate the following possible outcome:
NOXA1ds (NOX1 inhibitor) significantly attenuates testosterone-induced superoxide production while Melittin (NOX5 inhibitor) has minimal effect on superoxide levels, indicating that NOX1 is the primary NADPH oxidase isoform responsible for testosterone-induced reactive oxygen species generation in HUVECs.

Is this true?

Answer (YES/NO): YES